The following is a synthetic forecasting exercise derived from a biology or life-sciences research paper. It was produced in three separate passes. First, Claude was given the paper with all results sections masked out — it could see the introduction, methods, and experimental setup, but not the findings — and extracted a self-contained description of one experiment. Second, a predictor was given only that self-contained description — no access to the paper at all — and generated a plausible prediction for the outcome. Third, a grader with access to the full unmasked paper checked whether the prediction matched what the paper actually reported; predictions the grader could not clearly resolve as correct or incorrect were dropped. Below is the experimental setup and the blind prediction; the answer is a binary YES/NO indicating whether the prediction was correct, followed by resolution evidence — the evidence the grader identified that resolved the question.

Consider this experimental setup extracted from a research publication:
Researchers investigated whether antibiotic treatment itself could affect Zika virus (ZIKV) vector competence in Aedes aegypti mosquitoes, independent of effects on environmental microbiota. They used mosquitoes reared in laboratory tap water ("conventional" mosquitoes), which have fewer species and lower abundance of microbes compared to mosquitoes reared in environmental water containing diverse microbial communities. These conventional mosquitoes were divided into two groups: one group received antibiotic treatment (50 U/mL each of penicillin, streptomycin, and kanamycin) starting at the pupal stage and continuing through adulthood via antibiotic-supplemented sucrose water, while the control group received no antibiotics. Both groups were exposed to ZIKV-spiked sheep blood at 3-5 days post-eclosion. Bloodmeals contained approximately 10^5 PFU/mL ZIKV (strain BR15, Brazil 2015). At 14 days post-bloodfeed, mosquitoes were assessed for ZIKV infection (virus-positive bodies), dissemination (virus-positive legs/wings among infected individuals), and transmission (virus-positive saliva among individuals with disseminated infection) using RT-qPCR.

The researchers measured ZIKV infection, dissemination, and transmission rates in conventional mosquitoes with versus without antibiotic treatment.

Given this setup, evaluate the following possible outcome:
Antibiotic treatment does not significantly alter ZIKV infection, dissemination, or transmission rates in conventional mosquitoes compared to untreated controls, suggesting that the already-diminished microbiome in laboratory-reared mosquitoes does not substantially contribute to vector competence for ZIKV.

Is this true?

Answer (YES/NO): YES